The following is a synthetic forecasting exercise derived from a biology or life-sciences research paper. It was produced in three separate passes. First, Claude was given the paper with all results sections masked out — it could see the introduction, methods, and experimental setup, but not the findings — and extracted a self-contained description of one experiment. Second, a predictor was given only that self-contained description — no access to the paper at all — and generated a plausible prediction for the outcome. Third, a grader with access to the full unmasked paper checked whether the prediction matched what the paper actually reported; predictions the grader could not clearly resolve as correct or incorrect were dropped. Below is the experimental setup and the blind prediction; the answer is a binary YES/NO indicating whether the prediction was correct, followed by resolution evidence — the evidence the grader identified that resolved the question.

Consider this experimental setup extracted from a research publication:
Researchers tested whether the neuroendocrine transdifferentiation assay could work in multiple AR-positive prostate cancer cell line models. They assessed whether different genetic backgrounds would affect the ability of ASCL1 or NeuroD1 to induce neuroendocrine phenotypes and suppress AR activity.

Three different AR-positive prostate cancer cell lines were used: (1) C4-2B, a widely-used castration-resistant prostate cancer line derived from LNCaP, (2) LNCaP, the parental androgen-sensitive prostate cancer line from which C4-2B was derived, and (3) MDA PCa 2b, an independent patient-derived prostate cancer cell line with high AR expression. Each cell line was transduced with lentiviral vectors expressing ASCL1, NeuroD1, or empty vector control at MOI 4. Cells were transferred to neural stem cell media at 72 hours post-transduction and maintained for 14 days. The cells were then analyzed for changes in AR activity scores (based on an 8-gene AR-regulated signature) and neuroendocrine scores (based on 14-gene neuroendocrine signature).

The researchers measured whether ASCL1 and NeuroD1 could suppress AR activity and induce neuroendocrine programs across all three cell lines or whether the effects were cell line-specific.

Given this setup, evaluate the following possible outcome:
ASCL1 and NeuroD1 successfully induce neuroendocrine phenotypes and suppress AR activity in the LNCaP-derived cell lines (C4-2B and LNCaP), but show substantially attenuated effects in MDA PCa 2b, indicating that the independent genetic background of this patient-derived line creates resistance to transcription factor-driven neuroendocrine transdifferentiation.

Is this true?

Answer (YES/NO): NO